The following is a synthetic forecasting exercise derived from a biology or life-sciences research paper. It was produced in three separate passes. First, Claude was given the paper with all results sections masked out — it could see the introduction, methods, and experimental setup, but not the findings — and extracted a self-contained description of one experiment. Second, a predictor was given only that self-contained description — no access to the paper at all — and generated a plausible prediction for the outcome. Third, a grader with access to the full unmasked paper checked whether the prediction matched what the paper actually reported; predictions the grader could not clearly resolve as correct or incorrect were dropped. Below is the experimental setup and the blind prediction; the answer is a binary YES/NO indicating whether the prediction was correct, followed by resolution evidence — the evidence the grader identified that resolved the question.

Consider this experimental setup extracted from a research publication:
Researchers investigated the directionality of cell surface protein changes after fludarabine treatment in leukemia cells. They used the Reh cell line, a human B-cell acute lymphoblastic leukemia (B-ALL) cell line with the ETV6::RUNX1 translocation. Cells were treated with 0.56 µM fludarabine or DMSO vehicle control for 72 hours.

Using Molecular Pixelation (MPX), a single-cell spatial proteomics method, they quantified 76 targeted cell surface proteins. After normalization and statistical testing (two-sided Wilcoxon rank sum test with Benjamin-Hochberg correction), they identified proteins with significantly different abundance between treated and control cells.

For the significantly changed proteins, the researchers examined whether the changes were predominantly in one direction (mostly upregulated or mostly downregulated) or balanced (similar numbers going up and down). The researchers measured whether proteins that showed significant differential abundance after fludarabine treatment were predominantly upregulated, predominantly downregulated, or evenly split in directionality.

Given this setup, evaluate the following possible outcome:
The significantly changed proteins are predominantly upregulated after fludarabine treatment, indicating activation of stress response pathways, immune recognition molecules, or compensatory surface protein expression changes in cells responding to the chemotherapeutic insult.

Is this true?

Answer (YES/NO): YES